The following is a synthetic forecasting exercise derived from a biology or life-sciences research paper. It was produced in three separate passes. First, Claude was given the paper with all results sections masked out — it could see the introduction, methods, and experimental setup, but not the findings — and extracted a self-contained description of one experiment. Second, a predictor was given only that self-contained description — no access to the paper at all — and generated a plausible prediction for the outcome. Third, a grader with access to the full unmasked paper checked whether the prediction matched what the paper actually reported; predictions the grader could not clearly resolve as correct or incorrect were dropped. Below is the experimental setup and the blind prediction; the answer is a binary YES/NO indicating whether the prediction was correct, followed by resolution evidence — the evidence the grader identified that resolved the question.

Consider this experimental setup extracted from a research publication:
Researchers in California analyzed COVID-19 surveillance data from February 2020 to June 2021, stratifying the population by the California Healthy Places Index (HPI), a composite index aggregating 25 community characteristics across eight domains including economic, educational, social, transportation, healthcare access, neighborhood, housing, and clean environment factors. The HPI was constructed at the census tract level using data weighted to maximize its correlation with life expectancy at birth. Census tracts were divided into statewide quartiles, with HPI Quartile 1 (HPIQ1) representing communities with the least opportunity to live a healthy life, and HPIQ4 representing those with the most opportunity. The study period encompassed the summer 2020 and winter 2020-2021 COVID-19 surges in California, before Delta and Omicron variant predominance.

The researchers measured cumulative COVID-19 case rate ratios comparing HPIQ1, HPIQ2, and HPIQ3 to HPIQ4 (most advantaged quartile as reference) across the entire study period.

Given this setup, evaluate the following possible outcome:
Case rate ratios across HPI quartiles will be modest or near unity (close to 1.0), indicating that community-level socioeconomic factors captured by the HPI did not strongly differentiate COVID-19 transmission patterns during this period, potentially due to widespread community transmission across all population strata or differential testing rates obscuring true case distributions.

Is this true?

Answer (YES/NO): NO